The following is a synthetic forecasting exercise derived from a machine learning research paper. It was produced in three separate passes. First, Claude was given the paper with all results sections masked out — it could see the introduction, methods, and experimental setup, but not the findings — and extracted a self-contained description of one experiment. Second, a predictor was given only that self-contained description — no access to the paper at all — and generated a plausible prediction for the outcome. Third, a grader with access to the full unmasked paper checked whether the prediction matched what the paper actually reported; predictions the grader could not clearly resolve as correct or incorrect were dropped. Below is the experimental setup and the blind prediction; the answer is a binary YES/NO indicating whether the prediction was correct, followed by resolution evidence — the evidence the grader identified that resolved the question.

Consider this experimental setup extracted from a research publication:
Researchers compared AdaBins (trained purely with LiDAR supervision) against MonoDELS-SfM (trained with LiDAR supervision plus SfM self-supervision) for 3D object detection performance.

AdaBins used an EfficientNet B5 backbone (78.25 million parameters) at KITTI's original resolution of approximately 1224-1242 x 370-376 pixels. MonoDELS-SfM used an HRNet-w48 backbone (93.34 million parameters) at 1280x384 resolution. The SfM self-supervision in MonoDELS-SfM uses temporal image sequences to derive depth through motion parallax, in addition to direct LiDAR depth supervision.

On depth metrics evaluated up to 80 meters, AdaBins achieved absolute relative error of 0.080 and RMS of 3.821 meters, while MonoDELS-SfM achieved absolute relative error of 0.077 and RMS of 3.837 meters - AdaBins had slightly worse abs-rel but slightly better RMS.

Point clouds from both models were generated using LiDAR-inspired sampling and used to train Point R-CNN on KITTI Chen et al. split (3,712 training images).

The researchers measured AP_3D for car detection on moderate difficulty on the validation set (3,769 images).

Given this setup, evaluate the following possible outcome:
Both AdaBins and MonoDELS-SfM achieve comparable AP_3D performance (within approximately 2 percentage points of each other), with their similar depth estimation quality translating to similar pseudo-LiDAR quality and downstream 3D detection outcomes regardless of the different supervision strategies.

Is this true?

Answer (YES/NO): NO